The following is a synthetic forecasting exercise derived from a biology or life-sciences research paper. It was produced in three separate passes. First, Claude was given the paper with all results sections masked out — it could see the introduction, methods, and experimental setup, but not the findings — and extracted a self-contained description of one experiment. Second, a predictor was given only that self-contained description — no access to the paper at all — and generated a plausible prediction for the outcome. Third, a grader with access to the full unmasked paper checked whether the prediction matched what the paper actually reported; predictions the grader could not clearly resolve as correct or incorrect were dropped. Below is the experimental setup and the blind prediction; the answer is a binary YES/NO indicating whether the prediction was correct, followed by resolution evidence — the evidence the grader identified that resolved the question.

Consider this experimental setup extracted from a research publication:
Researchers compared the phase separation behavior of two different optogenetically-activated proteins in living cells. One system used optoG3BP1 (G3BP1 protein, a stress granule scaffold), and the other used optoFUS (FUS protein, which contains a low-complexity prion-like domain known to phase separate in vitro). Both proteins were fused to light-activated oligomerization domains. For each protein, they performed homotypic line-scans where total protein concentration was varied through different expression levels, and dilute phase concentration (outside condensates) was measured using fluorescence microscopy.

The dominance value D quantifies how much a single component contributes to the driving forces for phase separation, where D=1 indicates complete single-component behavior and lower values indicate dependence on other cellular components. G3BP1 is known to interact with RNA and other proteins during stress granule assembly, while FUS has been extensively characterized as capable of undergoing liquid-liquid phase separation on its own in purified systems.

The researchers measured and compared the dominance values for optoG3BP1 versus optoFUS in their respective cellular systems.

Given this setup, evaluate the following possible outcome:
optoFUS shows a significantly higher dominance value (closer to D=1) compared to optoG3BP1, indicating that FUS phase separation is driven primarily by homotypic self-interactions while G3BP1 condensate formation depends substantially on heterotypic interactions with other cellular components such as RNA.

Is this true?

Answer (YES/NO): YES